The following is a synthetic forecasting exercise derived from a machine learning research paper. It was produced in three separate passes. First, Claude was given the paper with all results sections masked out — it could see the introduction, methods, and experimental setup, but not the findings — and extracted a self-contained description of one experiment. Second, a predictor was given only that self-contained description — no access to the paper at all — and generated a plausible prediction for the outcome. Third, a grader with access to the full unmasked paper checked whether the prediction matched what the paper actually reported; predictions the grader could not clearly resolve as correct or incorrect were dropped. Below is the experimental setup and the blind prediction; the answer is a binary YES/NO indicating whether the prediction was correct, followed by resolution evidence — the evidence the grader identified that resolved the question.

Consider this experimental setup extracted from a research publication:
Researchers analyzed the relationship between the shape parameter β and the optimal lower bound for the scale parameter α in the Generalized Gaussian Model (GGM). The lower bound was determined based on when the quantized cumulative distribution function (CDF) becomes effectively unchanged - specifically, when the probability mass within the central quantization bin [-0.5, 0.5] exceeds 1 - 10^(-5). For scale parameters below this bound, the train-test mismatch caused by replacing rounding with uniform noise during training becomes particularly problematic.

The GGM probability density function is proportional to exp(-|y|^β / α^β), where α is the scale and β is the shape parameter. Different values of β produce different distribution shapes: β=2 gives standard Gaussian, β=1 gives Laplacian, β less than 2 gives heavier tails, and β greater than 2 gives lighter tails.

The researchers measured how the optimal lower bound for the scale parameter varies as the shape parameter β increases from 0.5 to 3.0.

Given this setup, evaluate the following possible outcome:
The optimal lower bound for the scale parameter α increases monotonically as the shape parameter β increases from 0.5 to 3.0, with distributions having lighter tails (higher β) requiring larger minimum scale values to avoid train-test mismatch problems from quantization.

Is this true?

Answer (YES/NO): YES